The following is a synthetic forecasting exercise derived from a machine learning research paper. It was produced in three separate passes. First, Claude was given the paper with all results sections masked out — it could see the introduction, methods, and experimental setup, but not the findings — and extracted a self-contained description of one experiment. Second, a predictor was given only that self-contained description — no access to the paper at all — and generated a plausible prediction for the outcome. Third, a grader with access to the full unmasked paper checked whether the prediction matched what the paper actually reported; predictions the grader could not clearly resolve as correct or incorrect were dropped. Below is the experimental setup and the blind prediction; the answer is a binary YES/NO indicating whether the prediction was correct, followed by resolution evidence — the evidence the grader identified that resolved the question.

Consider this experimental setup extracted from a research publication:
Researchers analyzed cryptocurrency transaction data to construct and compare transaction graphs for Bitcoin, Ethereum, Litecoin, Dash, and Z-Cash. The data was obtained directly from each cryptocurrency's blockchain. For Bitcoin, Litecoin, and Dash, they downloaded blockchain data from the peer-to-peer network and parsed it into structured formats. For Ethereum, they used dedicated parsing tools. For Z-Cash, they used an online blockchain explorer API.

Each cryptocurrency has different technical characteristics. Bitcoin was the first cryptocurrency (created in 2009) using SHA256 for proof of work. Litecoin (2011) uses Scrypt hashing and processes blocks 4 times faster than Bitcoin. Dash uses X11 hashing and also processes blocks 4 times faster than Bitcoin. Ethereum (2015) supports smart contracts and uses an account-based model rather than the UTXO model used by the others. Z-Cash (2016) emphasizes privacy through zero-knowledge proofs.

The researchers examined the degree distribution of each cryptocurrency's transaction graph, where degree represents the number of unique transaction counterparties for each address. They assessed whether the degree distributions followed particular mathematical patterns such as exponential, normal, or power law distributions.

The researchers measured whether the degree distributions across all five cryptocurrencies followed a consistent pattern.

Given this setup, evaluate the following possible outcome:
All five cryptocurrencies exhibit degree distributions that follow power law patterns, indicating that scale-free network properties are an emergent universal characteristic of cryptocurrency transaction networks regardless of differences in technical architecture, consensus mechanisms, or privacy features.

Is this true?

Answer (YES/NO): YES